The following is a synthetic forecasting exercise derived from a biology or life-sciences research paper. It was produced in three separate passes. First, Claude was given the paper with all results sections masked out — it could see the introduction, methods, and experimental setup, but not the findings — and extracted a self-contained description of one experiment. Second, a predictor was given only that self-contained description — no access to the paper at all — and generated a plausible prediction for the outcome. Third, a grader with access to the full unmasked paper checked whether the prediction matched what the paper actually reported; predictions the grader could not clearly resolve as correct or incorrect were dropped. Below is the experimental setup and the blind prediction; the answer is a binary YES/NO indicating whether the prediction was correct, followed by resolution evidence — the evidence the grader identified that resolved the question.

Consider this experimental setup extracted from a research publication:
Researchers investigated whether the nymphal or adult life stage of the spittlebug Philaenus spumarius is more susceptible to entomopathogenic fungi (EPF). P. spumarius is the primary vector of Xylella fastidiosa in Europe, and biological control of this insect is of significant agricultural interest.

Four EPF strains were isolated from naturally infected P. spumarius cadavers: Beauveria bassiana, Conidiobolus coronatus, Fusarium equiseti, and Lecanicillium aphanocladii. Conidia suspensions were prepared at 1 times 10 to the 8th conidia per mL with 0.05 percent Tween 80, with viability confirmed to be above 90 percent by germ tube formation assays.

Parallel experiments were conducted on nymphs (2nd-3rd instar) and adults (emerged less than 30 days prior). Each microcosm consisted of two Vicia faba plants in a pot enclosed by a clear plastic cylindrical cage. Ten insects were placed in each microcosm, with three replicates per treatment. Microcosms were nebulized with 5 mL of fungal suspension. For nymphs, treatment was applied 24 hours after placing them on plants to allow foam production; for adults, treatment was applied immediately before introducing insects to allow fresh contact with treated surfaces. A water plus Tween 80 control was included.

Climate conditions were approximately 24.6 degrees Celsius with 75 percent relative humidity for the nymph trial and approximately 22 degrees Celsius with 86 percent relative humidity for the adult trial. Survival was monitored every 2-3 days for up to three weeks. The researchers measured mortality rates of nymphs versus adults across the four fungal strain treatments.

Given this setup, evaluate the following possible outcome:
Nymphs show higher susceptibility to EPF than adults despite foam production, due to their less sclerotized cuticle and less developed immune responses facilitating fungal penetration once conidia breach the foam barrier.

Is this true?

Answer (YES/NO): YES